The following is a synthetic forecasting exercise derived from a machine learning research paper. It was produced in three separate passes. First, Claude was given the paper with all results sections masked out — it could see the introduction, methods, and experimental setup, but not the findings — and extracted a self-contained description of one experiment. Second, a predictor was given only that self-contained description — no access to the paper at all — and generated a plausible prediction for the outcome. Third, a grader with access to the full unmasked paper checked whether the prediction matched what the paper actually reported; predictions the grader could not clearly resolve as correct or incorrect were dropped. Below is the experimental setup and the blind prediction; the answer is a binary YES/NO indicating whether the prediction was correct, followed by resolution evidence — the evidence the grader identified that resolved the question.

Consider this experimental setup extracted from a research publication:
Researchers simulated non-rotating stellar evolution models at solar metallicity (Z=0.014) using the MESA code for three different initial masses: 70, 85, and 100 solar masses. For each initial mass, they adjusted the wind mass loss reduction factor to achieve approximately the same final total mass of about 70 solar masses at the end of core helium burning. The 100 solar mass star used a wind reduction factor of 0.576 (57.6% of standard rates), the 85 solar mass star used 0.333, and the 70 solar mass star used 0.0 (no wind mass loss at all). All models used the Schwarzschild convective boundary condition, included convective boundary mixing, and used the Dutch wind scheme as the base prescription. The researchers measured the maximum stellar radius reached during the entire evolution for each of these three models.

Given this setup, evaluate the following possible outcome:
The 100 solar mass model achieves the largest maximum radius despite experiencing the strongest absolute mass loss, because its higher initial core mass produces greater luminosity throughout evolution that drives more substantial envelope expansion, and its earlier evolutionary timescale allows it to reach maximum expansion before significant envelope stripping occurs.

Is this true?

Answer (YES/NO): YES